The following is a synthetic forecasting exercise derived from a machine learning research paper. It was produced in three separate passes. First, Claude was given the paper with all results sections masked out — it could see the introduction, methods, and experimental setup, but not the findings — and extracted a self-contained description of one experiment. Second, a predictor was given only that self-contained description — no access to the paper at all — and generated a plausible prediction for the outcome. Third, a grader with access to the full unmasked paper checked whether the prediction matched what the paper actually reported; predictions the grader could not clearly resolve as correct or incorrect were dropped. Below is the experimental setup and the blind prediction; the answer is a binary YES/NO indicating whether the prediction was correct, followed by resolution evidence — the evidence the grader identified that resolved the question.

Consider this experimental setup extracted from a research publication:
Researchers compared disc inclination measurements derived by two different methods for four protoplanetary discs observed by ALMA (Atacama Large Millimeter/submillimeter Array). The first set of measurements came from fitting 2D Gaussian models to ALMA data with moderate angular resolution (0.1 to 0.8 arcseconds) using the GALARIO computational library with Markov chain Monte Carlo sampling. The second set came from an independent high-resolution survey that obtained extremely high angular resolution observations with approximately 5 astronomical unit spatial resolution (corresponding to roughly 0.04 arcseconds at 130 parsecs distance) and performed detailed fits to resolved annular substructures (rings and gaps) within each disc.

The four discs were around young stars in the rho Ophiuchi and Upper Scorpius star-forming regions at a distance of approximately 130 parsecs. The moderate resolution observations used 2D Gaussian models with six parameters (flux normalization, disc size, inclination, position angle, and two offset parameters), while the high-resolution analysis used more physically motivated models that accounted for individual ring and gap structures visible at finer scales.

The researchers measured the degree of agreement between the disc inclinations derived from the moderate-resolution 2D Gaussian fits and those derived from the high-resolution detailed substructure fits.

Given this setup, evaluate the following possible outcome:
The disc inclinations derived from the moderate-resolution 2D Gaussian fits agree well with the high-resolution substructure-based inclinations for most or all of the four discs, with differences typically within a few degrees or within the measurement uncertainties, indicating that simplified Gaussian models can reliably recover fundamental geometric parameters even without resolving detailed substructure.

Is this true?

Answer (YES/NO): YES